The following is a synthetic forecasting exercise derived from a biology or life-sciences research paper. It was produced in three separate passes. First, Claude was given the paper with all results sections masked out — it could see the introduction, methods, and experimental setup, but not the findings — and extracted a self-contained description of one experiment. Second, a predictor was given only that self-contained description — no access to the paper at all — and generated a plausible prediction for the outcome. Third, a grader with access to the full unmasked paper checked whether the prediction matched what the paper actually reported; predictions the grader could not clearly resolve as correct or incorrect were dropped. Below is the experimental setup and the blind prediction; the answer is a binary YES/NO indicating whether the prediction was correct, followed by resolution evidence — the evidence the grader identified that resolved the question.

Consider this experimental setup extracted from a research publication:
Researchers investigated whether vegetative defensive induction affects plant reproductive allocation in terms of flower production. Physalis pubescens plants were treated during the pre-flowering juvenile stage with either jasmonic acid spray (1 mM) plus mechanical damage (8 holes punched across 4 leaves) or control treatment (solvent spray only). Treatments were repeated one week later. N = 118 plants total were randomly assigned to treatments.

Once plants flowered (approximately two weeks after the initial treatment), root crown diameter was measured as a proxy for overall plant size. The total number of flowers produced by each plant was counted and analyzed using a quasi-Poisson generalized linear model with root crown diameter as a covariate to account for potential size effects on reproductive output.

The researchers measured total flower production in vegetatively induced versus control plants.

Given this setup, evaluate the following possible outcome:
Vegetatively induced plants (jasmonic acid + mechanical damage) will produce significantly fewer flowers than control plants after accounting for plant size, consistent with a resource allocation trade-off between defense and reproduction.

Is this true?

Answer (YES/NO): NO